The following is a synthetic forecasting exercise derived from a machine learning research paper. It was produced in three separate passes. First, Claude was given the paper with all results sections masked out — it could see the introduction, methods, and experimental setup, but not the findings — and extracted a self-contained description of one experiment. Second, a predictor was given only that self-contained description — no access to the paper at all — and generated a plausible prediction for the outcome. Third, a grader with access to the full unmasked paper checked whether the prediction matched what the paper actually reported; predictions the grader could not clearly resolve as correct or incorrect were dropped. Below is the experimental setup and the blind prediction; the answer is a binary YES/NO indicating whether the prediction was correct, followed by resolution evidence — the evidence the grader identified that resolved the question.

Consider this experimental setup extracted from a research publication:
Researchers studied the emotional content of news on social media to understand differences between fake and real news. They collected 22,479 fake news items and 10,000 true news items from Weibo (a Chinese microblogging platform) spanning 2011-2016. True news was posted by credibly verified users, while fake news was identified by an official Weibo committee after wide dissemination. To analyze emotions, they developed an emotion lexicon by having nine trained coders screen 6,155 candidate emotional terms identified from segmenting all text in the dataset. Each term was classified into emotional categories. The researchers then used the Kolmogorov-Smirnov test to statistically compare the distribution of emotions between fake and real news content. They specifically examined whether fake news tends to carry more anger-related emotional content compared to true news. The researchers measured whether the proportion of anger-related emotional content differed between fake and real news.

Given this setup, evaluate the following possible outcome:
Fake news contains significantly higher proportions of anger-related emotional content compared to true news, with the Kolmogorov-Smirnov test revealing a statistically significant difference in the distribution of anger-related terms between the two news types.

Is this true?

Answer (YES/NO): YES